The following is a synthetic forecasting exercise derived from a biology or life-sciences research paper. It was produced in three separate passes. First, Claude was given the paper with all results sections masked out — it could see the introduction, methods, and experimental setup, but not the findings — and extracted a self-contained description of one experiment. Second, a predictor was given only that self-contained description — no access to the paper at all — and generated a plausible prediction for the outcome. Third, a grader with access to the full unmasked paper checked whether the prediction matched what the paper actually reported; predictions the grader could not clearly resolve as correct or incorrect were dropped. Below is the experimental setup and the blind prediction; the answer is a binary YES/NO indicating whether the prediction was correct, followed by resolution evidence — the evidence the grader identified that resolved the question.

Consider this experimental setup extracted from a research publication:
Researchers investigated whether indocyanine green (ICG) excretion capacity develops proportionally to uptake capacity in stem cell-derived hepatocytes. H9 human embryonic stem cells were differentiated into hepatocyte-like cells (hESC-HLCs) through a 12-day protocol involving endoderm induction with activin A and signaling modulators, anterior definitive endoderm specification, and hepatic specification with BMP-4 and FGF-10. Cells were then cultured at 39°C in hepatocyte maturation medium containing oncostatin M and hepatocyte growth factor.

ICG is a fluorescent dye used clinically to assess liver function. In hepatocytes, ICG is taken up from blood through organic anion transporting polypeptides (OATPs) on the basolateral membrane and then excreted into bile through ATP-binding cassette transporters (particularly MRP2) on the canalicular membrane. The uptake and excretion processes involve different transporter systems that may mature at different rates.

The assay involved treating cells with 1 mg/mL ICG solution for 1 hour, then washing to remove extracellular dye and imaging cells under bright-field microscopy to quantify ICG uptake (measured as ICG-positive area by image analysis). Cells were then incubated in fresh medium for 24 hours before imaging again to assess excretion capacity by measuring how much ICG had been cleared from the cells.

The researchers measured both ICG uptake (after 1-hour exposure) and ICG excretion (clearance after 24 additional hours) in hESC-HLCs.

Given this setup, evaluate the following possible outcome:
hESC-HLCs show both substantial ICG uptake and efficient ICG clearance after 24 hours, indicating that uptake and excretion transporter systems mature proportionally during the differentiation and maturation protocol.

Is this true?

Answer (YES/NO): NO